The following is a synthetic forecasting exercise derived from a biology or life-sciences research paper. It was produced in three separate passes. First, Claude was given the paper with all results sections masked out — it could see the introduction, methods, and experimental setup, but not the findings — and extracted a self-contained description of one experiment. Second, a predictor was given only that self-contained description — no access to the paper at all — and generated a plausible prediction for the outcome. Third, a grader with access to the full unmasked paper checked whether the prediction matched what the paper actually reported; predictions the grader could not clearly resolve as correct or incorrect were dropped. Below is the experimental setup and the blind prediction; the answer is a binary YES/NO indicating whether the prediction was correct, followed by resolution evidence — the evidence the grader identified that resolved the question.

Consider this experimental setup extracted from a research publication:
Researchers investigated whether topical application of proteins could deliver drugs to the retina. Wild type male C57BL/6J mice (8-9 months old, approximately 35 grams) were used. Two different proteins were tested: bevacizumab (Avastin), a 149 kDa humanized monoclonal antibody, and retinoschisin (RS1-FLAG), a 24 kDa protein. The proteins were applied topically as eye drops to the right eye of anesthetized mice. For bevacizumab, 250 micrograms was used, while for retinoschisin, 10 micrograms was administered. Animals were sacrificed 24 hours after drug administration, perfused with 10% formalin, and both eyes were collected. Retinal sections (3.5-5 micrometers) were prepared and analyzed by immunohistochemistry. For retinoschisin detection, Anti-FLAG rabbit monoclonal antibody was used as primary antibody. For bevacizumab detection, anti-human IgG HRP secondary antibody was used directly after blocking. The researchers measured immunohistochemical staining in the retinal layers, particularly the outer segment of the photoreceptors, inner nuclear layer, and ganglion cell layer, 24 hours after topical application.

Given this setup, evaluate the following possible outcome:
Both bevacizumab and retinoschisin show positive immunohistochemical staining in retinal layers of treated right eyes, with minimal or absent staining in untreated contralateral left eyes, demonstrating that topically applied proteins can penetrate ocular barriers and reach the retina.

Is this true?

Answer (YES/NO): NO